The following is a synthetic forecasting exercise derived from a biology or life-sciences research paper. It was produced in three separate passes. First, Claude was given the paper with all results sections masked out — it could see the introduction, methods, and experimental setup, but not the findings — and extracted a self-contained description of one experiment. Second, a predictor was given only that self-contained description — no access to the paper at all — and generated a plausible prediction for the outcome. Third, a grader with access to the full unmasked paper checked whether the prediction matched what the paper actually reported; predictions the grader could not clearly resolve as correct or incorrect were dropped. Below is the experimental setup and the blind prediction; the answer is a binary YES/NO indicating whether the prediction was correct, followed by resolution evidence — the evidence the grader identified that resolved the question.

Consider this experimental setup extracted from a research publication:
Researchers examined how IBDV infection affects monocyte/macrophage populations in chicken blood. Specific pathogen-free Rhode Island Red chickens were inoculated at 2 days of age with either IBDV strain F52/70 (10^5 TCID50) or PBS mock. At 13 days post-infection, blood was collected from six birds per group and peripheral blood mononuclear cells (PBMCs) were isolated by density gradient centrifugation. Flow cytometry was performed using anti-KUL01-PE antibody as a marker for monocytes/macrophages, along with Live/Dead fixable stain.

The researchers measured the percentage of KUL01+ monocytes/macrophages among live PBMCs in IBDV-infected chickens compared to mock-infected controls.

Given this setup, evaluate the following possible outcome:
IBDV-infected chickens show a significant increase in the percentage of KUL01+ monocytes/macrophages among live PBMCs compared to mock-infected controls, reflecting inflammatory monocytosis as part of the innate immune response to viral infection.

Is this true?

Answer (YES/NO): YES